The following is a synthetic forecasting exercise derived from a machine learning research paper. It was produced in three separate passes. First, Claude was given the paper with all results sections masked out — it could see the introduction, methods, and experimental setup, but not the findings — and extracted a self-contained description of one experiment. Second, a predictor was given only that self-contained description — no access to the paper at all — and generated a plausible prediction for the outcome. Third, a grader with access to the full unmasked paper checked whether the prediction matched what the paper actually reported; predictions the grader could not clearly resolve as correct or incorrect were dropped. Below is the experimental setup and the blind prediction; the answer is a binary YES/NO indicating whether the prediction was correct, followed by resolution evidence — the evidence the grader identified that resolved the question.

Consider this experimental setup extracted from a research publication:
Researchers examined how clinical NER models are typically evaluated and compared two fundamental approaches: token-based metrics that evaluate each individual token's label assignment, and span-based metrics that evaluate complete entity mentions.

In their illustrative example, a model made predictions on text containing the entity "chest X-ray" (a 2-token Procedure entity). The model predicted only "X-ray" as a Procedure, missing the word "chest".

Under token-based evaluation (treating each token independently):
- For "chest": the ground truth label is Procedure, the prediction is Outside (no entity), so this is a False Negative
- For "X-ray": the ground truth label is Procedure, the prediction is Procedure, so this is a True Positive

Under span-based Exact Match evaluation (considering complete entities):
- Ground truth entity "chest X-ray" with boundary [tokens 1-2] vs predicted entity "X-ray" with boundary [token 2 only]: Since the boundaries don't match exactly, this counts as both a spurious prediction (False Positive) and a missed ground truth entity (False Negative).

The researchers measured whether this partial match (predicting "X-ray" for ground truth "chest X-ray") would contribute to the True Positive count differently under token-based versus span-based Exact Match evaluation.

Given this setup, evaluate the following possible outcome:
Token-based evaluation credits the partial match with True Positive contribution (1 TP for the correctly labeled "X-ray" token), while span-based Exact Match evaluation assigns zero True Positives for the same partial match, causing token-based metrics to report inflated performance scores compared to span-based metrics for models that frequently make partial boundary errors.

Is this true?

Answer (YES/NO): YES